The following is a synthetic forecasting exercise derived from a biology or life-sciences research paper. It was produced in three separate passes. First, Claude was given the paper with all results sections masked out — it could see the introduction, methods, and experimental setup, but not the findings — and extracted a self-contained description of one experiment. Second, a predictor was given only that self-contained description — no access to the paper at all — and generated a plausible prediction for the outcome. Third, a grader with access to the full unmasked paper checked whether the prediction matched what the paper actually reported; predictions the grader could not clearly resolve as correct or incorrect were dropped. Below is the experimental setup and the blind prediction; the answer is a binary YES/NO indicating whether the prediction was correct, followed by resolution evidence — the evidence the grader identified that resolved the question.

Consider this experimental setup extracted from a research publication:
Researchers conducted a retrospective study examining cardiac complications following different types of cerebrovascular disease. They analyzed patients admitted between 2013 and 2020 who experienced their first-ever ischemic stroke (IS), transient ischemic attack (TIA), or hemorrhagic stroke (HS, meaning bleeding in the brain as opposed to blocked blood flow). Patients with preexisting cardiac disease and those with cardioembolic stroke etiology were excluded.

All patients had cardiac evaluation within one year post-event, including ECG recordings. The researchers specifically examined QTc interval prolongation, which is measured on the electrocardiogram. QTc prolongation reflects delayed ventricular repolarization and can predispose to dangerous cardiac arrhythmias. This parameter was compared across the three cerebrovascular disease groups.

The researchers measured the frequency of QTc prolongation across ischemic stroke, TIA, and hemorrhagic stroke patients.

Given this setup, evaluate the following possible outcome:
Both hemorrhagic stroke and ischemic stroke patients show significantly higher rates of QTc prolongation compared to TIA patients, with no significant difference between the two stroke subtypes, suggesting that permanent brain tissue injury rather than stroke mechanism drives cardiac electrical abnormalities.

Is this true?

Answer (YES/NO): NO